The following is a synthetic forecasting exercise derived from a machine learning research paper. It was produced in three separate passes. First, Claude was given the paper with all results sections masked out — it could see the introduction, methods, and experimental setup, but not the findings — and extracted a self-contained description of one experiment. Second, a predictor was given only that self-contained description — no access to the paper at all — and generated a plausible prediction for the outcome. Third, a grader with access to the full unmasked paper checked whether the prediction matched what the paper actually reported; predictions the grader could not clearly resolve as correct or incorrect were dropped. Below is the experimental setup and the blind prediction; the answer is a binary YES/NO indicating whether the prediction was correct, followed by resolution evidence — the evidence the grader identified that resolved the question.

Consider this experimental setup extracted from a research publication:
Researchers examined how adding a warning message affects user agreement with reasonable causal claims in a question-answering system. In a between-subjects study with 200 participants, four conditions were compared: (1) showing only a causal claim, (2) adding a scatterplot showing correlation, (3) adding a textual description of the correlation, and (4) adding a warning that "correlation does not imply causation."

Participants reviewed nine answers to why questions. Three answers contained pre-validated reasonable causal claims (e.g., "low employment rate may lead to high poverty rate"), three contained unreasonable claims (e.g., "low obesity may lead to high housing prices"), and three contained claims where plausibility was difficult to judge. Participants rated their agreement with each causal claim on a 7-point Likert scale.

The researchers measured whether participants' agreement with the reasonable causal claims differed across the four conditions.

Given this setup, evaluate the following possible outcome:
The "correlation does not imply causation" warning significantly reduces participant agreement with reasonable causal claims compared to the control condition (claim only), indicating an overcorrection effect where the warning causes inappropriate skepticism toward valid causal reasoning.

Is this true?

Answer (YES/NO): NO